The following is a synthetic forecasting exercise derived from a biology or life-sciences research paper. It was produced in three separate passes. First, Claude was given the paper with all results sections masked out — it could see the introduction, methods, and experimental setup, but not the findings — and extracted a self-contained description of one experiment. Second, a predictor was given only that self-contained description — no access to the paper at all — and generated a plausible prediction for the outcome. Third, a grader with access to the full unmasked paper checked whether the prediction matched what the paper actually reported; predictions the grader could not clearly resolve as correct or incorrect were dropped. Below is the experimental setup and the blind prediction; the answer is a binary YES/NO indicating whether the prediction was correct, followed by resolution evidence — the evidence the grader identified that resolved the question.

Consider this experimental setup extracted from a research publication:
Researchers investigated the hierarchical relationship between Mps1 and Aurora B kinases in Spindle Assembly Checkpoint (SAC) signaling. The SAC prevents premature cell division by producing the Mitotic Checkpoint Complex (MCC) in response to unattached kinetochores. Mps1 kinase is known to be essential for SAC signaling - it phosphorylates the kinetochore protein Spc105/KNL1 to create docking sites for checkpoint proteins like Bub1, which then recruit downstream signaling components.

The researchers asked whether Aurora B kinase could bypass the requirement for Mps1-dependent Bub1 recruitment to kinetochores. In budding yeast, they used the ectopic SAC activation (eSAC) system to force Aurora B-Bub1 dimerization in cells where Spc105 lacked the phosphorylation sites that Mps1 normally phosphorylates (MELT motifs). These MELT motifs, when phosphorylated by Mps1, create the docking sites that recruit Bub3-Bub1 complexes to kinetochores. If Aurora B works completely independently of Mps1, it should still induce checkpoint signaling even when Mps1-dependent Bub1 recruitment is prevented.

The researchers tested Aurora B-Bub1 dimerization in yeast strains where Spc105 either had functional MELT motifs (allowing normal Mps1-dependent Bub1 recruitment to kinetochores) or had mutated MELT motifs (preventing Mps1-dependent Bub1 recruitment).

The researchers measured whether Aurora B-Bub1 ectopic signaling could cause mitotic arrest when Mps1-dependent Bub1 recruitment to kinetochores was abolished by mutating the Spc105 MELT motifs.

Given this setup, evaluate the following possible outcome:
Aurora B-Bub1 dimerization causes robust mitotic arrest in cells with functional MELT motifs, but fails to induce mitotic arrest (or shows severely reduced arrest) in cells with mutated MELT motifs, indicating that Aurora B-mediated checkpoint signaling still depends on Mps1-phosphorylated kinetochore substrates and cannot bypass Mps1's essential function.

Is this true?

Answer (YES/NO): NO